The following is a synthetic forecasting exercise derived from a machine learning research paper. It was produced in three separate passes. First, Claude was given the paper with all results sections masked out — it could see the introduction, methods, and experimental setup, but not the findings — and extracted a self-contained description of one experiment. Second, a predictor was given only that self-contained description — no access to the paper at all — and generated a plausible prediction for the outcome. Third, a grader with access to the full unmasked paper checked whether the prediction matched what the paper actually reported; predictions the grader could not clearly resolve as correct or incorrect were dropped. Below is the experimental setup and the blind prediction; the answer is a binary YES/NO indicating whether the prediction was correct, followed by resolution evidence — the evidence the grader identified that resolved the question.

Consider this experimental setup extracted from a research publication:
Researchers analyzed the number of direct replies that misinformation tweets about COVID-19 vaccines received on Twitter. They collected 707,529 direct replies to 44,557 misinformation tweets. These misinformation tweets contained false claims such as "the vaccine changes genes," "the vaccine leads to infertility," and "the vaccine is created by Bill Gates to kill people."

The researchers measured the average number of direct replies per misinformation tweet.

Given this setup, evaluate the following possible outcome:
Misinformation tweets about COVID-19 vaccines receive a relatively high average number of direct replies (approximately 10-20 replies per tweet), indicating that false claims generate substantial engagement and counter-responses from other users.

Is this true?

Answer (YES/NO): YES